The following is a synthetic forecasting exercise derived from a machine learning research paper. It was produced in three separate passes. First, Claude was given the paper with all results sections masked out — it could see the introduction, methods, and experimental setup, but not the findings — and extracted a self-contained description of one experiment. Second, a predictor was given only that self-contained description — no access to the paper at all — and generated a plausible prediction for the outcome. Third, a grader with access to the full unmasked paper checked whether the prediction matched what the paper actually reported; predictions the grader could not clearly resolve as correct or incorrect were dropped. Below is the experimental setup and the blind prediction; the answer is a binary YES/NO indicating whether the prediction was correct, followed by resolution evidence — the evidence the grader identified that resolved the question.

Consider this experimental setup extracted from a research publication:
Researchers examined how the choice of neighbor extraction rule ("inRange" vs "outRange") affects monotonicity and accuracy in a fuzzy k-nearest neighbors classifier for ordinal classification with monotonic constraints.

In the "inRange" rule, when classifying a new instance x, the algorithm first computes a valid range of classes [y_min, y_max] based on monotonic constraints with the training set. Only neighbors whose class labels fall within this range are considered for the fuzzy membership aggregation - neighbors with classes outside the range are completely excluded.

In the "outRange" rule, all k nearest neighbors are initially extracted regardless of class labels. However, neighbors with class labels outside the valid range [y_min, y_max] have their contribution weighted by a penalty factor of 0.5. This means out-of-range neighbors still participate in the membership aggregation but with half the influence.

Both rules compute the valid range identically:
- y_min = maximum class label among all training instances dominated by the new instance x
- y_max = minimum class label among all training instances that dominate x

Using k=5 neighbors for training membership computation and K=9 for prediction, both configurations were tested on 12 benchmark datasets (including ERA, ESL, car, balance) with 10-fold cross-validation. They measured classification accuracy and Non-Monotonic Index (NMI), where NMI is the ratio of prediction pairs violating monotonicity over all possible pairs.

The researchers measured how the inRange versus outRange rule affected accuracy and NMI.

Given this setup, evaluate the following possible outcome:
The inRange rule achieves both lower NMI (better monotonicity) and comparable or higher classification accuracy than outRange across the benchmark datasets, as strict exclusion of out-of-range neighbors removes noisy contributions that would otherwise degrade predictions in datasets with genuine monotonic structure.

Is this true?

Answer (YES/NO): NO